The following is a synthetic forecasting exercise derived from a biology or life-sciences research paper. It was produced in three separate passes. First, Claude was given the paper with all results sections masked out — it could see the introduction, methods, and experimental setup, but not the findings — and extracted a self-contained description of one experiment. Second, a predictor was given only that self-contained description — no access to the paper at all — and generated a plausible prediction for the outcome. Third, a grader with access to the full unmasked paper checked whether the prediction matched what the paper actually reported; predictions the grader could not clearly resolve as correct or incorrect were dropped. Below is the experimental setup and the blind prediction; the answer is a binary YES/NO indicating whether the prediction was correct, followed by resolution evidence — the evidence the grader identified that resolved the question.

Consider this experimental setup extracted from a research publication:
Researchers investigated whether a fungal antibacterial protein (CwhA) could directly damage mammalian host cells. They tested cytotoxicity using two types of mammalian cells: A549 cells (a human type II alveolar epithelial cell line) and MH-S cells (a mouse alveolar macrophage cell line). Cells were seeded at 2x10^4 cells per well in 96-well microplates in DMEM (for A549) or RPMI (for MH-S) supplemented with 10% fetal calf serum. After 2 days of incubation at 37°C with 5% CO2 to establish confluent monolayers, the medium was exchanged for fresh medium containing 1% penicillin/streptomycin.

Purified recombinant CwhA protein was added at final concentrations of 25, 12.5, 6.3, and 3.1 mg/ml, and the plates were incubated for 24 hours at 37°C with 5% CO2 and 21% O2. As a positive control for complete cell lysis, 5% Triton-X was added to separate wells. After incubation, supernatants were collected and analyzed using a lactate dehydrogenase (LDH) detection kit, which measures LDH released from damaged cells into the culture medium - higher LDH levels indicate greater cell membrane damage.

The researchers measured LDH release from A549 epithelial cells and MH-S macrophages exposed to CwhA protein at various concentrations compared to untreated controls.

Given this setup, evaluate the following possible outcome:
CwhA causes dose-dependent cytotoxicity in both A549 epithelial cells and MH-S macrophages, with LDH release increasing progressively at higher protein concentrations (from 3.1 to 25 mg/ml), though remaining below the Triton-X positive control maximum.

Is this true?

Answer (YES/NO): NO